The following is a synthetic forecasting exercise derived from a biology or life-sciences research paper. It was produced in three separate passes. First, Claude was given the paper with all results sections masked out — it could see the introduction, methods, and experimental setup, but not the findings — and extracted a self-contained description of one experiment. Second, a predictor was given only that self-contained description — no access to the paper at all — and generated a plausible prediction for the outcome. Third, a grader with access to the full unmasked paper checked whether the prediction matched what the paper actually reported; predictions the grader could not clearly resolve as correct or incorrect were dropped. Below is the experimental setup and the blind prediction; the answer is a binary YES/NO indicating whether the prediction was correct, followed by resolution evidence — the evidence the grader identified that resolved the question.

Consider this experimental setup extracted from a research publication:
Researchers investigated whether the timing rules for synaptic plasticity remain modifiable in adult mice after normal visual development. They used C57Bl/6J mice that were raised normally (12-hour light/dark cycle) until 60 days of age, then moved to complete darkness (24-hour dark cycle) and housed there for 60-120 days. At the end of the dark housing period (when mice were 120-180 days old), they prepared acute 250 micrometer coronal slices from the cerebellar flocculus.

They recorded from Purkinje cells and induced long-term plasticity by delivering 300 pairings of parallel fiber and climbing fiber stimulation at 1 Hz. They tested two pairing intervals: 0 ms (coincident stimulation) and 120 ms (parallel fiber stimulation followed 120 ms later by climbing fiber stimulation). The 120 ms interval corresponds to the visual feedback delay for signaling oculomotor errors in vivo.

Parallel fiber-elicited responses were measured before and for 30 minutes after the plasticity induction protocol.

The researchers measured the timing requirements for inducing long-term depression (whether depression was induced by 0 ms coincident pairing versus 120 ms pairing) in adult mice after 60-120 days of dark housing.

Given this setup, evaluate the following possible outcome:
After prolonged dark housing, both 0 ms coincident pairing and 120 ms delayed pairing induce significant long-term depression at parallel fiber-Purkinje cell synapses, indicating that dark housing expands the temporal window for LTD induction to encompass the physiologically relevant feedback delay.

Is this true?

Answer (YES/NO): NO